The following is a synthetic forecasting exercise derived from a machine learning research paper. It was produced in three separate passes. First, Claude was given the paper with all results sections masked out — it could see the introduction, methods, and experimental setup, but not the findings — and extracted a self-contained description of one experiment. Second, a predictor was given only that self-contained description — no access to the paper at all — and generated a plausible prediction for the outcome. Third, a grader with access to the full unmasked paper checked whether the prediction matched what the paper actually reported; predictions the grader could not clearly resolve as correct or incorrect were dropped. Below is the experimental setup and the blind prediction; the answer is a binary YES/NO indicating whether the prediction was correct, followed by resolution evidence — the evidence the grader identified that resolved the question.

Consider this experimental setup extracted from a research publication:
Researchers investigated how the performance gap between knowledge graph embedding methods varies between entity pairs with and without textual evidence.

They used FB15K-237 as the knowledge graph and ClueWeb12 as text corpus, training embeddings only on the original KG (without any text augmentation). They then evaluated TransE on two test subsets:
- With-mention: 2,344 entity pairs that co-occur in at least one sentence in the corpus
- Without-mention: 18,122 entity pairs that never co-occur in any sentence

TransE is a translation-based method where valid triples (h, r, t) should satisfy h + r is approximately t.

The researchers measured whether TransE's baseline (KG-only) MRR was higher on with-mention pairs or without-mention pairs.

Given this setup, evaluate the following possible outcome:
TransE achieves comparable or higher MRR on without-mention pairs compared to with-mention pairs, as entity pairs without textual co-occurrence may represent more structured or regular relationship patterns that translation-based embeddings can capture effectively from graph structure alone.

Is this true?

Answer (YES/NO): YES